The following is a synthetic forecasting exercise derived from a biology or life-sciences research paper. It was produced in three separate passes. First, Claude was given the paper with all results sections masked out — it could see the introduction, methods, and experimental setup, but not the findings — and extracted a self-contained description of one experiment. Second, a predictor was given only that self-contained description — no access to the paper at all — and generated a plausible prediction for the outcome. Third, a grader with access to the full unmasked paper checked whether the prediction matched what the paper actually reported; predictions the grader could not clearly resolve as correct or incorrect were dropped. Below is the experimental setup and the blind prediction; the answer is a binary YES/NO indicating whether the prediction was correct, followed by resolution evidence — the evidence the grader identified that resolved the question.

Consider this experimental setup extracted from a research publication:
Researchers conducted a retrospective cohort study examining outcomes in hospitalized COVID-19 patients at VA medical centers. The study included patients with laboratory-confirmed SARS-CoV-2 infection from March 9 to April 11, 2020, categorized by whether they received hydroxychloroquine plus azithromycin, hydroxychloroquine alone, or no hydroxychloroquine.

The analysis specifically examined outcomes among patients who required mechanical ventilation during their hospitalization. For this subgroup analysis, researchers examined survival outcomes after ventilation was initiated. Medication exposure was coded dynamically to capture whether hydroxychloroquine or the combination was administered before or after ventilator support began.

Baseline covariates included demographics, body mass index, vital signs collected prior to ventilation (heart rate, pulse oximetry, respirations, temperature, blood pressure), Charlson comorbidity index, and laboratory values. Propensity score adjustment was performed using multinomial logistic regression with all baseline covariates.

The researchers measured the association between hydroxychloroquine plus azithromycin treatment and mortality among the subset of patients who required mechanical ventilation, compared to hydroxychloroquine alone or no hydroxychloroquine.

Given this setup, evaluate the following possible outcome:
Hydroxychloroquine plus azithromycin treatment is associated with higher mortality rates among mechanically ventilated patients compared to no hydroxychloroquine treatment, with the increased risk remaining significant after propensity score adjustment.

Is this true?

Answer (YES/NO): NO